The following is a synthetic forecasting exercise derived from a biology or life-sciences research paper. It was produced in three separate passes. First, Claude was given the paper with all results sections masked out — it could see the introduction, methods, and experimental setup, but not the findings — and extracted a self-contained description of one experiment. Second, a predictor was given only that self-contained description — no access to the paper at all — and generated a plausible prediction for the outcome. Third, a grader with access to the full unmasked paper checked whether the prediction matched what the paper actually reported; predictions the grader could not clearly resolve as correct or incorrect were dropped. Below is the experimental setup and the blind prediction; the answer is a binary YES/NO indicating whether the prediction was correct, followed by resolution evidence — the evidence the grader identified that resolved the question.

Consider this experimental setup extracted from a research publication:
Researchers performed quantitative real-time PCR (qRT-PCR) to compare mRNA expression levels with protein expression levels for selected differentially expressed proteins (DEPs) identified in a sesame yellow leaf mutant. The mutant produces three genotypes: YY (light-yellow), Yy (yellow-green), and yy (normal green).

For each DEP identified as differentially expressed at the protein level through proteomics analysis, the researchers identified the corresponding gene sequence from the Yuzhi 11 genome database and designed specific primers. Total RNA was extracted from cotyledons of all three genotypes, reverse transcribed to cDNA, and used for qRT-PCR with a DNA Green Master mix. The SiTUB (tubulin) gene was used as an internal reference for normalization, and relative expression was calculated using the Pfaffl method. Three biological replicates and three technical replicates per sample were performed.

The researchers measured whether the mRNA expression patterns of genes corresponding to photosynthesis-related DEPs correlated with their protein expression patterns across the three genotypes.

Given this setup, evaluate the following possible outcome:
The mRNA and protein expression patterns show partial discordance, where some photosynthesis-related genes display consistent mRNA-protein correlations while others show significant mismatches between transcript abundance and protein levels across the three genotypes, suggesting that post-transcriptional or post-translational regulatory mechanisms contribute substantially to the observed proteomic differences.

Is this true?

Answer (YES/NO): YES